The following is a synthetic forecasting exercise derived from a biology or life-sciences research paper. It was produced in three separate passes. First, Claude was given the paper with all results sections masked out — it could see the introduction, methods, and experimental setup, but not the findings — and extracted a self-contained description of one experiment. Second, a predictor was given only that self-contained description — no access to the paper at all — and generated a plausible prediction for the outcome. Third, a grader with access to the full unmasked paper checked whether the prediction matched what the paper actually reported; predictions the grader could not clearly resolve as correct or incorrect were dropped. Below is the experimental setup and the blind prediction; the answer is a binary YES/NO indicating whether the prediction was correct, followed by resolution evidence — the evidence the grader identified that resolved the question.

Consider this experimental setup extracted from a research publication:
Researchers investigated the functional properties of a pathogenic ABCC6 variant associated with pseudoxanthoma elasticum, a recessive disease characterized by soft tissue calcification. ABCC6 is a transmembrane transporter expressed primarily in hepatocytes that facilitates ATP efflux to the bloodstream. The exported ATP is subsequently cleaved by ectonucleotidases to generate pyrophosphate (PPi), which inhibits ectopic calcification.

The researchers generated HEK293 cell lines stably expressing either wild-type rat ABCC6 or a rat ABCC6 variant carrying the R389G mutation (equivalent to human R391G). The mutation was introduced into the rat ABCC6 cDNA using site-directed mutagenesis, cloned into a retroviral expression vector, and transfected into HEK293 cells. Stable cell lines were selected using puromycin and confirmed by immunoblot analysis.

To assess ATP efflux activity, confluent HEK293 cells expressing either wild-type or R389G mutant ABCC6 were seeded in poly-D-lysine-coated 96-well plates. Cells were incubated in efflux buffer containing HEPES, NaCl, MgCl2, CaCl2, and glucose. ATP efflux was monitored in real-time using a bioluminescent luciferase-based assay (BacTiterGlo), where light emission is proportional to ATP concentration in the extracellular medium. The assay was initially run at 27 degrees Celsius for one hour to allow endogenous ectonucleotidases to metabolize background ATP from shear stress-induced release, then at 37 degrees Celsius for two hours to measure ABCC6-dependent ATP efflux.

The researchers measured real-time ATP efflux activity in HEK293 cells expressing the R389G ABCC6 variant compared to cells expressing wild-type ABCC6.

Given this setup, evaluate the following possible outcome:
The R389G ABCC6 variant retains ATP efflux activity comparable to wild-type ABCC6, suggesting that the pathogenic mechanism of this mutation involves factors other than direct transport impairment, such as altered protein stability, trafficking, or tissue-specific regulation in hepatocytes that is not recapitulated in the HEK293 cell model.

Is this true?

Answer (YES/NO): YES